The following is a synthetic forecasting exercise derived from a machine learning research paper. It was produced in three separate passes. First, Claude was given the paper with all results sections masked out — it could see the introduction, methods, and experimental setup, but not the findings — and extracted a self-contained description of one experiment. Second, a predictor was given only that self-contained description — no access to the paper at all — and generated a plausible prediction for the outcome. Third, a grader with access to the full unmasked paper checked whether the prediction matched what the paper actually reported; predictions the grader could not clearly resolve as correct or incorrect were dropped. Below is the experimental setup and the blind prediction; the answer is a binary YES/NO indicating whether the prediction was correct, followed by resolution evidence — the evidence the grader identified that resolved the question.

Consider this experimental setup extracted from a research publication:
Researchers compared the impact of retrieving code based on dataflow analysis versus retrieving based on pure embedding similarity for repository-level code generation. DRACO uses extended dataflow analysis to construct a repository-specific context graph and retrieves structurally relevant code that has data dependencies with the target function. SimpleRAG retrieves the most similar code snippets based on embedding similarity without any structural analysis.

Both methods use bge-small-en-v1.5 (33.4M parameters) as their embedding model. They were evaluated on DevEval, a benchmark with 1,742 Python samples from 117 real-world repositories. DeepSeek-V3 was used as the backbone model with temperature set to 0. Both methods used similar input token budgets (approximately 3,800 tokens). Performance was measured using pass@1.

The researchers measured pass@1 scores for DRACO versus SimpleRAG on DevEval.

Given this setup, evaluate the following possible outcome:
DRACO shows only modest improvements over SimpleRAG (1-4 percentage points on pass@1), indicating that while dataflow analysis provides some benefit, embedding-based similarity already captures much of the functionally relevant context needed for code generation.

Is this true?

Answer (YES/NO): YES